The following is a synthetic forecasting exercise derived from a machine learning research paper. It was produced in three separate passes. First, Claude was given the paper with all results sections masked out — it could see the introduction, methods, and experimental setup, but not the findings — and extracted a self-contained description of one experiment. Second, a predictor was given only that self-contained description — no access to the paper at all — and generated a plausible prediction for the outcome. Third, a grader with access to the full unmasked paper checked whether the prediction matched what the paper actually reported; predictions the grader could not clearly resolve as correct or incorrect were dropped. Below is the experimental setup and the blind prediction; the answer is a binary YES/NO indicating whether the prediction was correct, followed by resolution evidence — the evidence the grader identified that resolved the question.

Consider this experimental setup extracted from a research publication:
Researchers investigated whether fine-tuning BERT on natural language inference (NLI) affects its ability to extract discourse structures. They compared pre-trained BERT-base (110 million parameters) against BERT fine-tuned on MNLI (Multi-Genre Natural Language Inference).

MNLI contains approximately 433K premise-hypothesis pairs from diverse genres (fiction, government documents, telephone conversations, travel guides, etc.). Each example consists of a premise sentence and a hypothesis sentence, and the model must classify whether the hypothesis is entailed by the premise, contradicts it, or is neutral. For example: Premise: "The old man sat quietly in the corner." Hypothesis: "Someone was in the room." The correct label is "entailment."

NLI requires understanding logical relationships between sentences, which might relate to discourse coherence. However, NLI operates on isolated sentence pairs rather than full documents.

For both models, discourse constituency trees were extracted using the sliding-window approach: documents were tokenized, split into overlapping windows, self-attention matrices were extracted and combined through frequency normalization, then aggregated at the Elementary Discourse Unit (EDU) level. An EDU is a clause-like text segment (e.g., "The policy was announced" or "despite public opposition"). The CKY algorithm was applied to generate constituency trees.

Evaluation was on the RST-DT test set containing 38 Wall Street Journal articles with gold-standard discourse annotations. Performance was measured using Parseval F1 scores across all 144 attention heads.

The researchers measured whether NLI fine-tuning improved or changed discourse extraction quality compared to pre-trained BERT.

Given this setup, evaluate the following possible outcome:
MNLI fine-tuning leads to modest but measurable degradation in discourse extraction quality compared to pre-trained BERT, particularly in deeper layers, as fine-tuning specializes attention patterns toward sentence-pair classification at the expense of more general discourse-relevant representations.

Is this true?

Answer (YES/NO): NO